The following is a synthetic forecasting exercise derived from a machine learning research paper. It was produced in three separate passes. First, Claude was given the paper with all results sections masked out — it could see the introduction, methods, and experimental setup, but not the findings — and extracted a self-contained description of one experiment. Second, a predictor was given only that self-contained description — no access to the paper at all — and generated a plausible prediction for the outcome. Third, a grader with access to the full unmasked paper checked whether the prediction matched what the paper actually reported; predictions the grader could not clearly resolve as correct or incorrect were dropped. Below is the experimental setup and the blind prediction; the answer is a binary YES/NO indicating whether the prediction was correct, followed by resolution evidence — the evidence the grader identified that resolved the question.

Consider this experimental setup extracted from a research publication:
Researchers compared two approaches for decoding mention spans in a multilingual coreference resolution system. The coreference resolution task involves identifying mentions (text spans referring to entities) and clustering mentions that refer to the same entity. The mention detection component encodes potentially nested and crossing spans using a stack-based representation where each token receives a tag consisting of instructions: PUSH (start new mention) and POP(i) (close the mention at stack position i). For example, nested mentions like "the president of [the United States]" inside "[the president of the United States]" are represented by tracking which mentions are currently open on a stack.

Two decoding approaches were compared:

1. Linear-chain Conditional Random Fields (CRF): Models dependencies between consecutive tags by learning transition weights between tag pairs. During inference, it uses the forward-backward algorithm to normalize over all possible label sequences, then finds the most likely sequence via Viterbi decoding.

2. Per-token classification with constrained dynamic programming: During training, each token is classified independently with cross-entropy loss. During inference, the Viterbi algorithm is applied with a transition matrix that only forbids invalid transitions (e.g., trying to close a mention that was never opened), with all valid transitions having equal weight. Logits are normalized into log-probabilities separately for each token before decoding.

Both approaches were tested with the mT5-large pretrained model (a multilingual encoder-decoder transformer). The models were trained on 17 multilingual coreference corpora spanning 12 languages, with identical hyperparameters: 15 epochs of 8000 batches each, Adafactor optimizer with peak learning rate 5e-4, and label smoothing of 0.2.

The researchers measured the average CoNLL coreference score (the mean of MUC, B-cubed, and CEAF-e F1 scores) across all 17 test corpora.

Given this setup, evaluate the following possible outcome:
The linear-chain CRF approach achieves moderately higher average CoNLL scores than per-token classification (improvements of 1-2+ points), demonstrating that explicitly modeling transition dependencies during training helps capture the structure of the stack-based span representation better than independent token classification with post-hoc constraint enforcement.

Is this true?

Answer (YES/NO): NO